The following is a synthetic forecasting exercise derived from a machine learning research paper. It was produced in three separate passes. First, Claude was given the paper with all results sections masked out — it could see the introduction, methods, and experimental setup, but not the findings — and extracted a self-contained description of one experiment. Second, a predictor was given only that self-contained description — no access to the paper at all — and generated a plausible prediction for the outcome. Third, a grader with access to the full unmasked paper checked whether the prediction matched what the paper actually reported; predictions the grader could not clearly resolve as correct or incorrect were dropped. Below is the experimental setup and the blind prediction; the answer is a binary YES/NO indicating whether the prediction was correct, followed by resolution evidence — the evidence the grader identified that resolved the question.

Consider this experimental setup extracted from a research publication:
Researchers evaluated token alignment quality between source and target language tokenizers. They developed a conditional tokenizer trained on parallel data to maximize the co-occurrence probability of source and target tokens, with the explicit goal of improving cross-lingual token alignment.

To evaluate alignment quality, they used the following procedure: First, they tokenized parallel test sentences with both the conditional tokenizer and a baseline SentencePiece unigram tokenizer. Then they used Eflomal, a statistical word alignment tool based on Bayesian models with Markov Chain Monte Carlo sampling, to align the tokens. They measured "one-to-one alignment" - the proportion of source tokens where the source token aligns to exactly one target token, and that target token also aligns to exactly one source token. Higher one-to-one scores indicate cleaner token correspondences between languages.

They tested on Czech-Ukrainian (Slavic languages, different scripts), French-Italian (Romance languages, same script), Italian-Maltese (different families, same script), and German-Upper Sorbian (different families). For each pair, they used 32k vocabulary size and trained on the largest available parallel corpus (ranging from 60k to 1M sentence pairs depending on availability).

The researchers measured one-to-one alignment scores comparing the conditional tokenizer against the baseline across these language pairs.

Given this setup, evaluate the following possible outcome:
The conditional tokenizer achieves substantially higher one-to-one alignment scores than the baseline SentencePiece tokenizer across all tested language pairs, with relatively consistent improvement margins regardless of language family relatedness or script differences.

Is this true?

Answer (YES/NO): NO